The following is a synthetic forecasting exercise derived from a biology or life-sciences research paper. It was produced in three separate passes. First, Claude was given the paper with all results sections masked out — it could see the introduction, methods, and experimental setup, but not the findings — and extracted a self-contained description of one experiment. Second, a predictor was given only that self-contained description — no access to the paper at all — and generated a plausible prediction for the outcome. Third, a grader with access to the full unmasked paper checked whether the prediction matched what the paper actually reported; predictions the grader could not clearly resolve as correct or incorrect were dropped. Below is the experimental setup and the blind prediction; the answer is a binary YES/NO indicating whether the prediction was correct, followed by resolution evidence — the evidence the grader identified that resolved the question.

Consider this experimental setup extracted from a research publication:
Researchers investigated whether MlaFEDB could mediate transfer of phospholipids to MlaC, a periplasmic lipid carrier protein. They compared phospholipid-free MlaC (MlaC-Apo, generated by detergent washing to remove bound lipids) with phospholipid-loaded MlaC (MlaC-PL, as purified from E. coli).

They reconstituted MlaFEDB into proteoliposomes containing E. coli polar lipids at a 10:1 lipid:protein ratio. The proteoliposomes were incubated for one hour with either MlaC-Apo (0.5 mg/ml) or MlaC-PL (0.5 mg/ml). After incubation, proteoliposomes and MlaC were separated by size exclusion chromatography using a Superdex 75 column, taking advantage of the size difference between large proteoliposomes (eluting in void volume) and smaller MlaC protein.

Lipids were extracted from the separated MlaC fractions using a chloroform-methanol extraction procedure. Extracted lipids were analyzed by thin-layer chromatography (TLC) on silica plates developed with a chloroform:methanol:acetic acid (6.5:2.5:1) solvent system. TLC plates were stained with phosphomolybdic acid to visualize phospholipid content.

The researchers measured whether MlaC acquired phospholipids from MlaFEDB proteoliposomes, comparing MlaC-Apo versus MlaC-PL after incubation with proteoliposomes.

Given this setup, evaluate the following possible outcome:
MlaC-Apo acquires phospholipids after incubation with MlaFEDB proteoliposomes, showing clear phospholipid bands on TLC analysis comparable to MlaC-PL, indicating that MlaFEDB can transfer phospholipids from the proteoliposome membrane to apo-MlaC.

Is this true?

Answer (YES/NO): YES